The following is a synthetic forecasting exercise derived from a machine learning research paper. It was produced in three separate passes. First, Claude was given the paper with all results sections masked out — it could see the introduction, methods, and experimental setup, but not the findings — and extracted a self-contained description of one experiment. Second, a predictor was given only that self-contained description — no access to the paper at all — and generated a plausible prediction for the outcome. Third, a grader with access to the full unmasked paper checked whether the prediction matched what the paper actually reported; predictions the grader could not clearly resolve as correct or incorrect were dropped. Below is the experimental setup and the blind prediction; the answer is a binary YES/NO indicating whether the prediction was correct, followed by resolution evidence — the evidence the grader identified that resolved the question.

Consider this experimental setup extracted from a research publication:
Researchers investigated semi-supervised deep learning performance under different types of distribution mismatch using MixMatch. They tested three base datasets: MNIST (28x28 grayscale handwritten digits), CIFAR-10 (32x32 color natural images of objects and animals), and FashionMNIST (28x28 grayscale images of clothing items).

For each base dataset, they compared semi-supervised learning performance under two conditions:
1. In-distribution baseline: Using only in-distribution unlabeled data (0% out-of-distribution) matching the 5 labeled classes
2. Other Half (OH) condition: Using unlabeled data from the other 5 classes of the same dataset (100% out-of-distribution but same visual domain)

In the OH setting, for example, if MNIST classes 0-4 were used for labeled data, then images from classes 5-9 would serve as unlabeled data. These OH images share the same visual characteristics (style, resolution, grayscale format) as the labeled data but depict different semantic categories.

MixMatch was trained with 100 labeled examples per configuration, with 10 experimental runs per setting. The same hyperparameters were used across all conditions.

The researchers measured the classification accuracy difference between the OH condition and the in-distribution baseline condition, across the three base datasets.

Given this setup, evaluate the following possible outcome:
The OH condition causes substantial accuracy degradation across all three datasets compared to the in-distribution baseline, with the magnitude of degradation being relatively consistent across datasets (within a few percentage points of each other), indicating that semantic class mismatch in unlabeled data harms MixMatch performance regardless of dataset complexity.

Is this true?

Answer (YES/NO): NO